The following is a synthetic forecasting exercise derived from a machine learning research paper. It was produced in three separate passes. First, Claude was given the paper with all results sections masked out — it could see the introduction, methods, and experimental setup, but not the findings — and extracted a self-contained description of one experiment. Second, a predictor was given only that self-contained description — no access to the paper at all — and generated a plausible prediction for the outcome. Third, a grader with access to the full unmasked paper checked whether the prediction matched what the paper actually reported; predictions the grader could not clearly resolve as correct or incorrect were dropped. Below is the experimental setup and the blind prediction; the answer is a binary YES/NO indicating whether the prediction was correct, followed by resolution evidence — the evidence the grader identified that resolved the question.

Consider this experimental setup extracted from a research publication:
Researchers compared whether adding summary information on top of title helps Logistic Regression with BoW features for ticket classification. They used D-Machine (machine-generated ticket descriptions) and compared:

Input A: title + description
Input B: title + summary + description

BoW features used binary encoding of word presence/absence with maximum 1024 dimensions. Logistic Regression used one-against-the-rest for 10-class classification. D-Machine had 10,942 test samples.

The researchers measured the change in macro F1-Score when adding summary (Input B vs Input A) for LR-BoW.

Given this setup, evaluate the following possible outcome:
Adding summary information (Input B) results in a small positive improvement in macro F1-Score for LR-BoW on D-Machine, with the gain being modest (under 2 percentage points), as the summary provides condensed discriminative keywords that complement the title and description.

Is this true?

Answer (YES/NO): YES